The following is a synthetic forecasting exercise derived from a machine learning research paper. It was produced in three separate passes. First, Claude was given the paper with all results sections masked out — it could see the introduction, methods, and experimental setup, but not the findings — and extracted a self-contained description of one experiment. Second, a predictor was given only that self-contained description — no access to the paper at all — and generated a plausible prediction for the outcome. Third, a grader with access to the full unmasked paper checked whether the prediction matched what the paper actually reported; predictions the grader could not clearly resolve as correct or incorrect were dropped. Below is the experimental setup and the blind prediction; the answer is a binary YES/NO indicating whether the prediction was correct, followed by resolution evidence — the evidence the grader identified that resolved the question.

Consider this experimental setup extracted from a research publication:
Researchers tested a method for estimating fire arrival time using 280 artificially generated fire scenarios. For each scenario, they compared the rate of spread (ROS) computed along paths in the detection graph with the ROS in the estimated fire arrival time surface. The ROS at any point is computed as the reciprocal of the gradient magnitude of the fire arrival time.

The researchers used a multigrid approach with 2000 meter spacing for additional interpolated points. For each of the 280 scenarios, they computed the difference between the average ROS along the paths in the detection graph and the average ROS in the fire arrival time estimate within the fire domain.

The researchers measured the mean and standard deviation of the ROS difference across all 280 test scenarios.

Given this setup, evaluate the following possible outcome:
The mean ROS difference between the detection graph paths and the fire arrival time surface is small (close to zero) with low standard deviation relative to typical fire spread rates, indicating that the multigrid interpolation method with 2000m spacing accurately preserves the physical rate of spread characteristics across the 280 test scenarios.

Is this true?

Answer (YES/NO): NO